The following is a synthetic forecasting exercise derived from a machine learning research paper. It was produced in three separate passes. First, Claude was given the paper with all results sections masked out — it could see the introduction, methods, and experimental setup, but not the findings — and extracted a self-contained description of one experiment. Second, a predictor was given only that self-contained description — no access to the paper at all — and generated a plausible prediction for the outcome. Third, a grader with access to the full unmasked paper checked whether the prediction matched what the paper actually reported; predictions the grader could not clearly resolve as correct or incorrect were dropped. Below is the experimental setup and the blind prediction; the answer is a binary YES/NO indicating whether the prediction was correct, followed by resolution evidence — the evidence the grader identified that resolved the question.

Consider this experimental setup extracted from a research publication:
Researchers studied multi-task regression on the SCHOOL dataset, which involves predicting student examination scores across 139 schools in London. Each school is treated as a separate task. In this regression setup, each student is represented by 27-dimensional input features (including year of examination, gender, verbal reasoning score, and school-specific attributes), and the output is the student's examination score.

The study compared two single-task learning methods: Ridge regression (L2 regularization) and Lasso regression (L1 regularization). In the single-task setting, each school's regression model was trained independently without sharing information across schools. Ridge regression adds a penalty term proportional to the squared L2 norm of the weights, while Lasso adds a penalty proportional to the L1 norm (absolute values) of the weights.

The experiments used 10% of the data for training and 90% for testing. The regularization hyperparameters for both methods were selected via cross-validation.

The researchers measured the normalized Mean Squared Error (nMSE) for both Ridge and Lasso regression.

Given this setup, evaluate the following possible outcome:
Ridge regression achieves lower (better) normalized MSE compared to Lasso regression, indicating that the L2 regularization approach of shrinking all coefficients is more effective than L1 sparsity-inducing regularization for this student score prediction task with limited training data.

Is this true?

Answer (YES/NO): NO